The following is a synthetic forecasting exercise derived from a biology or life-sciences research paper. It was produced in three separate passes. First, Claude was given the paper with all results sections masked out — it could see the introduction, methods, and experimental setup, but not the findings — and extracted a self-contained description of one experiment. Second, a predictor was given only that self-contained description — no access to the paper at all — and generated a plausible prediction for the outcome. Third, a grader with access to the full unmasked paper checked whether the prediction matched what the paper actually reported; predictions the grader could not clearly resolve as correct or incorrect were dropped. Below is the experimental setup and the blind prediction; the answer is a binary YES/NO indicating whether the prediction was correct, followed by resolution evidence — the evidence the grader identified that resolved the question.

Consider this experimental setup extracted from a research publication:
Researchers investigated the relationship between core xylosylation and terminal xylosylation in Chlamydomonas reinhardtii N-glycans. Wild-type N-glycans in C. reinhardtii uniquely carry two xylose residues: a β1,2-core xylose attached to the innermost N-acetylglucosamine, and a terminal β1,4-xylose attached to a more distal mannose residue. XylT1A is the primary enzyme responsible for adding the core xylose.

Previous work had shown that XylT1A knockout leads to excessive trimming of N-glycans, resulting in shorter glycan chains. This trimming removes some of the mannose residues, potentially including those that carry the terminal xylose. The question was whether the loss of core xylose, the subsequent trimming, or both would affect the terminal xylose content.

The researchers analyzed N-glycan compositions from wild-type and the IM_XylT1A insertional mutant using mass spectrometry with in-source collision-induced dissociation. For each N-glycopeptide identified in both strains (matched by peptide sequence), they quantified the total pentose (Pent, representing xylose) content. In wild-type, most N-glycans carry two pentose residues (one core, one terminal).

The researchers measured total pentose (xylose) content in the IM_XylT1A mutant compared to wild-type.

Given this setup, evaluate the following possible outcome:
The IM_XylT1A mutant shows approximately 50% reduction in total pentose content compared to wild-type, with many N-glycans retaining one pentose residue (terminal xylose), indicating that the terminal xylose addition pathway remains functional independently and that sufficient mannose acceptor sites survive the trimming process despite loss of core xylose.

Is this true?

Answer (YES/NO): NO